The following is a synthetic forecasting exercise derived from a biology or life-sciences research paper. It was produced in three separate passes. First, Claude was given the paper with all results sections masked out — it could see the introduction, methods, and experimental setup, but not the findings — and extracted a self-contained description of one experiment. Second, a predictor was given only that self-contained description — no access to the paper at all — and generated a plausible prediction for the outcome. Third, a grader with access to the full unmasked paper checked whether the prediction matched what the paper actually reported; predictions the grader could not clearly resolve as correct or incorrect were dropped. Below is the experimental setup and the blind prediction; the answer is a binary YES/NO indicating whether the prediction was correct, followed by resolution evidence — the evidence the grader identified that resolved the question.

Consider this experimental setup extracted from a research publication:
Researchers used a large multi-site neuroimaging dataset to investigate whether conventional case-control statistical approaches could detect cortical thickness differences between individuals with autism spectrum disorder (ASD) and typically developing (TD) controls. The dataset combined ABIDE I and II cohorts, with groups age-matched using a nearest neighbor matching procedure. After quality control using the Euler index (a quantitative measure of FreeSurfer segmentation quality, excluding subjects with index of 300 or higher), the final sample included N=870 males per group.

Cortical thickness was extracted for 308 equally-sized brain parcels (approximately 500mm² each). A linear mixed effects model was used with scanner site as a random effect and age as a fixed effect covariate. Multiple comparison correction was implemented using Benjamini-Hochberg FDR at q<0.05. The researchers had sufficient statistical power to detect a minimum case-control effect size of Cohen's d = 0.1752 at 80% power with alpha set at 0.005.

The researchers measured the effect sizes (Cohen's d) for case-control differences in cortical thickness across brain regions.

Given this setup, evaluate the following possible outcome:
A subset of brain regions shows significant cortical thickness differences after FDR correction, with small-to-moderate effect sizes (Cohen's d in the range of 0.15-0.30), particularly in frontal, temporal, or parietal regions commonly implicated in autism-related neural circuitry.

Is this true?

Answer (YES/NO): NO